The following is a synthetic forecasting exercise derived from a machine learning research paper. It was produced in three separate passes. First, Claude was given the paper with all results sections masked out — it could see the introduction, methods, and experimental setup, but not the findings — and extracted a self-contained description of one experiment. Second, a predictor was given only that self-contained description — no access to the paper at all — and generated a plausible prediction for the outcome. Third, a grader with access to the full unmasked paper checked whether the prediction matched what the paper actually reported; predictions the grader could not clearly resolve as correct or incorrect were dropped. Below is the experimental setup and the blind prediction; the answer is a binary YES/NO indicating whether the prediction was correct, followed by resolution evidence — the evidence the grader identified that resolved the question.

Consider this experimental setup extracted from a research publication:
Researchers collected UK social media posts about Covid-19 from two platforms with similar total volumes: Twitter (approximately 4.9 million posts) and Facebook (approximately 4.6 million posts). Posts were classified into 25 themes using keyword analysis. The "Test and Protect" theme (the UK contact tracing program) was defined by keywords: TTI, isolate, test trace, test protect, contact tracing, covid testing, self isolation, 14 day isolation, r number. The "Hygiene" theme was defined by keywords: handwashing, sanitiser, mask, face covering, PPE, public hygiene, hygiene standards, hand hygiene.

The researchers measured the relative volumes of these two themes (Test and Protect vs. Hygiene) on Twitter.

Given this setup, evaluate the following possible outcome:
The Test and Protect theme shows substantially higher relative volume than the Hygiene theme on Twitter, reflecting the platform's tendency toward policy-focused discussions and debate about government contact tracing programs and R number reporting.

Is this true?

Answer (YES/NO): NO